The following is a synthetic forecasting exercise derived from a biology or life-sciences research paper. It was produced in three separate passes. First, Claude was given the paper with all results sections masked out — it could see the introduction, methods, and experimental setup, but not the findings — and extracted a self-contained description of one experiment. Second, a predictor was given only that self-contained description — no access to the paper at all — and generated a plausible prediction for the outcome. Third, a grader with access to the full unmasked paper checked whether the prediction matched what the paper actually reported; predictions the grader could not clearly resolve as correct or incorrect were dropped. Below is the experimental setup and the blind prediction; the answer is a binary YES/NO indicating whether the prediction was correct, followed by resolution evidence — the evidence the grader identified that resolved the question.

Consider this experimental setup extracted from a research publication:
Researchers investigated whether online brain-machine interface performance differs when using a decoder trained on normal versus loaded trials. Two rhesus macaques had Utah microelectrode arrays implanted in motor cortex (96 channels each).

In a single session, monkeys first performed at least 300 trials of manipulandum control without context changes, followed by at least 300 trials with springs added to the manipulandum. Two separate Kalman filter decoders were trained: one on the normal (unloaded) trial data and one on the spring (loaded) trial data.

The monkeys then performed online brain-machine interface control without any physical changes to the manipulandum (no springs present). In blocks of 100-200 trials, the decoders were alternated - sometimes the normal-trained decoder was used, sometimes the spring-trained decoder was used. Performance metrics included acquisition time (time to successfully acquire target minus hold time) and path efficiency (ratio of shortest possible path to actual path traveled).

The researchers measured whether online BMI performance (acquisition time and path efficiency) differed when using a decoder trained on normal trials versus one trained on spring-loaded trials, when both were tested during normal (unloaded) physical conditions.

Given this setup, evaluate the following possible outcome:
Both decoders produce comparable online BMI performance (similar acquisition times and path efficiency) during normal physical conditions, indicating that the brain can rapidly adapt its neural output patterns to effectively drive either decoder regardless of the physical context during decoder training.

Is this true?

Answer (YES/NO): NO